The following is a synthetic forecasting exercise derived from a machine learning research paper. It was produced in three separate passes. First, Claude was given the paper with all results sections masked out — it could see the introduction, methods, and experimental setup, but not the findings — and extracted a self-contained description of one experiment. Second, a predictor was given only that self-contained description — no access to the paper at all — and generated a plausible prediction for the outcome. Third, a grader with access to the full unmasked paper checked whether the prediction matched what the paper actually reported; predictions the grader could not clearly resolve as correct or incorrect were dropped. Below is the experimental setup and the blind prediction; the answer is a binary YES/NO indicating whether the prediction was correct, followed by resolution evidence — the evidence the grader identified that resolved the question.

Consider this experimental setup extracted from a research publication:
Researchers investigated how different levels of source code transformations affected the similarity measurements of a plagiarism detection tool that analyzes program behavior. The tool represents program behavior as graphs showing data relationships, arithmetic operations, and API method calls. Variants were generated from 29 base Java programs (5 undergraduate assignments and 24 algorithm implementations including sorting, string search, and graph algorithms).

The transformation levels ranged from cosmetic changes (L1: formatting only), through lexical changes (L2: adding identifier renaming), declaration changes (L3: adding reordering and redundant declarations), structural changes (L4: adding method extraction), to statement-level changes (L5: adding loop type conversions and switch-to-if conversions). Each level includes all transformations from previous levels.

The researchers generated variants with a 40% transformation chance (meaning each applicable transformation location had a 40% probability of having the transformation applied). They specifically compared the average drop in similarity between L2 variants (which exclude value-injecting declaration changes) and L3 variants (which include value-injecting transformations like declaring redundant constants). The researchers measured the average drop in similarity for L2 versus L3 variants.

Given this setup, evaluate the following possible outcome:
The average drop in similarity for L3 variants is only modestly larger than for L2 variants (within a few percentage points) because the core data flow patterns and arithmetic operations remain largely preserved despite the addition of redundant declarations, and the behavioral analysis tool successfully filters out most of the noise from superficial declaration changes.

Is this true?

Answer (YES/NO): NO